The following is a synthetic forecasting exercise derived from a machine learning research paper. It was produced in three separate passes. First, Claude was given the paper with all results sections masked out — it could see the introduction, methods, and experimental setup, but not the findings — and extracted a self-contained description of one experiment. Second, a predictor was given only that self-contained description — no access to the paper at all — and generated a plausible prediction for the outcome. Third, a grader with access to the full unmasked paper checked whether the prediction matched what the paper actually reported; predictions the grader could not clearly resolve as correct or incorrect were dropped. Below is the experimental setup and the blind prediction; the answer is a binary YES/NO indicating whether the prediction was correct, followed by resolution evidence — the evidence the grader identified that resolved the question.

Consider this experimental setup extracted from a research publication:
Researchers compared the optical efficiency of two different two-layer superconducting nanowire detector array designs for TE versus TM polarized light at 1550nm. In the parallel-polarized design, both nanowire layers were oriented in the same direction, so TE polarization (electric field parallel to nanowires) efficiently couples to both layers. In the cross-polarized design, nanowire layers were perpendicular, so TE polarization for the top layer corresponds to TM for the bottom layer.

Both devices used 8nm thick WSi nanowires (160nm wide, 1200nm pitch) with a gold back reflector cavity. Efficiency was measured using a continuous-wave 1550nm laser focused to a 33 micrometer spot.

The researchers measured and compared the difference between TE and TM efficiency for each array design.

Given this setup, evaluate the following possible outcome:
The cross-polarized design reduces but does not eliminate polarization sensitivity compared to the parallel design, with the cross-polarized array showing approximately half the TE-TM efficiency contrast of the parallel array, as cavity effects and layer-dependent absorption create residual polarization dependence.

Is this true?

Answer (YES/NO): NO